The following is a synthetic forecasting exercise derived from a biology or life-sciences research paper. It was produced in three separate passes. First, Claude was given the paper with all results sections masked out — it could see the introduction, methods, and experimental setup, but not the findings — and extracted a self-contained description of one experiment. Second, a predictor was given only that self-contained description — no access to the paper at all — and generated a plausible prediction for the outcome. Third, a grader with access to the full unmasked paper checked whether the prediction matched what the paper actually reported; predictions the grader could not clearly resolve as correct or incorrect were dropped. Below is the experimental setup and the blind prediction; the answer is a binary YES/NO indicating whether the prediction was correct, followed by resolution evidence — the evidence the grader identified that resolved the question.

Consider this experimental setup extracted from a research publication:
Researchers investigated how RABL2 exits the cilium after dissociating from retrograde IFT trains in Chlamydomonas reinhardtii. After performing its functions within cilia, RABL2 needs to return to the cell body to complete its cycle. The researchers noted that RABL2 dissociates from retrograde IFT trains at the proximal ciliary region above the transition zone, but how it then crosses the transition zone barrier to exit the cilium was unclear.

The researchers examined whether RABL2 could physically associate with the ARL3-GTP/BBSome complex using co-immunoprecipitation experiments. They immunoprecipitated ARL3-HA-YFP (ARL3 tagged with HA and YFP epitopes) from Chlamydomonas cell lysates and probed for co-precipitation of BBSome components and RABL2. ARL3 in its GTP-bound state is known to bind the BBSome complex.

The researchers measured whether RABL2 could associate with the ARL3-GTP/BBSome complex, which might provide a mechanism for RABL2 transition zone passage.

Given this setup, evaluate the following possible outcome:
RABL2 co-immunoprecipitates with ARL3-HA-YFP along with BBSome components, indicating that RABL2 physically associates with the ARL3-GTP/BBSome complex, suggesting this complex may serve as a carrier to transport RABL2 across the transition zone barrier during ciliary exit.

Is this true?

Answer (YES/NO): YES